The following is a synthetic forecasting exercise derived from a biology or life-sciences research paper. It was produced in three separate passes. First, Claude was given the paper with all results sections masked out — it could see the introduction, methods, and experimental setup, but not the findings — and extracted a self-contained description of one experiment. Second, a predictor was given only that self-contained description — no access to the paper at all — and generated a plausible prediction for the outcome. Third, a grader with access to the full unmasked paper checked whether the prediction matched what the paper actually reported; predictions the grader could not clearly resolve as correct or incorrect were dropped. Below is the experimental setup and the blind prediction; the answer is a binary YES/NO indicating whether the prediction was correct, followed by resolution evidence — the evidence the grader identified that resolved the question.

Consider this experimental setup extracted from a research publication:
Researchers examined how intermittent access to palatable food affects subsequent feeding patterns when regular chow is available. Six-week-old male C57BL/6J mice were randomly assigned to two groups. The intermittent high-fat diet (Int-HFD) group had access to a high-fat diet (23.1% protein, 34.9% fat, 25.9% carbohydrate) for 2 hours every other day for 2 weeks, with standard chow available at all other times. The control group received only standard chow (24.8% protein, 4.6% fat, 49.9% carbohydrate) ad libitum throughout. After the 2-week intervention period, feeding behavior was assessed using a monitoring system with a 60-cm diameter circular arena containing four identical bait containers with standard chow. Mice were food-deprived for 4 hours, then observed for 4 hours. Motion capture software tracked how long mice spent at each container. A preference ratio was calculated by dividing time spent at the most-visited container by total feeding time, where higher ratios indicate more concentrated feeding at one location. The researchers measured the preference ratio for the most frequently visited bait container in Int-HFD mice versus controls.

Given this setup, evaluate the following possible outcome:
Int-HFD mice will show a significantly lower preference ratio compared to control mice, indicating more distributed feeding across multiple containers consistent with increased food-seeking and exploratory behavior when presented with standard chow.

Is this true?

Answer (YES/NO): NO